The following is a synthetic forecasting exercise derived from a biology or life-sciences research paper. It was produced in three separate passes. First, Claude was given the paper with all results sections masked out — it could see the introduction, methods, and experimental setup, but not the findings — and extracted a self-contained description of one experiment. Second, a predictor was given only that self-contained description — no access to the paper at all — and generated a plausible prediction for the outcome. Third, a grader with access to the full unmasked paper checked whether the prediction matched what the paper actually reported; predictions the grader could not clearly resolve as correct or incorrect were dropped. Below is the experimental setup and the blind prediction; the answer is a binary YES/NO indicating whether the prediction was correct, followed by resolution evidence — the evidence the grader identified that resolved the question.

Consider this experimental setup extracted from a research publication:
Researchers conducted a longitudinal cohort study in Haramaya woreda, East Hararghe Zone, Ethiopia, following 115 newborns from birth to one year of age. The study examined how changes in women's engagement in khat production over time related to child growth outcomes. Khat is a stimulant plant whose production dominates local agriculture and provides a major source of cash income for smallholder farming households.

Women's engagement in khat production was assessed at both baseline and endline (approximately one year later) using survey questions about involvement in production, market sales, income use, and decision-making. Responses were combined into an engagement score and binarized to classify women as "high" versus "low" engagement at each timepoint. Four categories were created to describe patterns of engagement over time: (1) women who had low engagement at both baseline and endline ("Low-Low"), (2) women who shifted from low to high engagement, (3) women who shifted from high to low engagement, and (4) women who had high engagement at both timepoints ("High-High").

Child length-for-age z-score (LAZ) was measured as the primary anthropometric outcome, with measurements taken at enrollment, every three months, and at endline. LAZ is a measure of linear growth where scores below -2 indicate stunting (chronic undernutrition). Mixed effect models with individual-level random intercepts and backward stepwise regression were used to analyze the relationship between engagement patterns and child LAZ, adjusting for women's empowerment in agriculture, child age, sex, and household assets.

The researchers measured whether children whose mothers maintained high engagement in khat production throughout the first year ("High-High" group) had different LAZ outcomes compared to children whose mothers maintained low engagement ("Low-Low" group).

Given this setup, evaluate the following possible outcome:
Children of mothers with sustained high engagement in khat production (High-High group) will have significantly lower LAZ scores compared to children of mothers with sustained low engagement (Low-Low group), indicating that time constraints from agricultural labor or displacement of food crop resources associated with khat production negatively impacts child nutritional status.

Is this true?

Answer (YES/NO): YES